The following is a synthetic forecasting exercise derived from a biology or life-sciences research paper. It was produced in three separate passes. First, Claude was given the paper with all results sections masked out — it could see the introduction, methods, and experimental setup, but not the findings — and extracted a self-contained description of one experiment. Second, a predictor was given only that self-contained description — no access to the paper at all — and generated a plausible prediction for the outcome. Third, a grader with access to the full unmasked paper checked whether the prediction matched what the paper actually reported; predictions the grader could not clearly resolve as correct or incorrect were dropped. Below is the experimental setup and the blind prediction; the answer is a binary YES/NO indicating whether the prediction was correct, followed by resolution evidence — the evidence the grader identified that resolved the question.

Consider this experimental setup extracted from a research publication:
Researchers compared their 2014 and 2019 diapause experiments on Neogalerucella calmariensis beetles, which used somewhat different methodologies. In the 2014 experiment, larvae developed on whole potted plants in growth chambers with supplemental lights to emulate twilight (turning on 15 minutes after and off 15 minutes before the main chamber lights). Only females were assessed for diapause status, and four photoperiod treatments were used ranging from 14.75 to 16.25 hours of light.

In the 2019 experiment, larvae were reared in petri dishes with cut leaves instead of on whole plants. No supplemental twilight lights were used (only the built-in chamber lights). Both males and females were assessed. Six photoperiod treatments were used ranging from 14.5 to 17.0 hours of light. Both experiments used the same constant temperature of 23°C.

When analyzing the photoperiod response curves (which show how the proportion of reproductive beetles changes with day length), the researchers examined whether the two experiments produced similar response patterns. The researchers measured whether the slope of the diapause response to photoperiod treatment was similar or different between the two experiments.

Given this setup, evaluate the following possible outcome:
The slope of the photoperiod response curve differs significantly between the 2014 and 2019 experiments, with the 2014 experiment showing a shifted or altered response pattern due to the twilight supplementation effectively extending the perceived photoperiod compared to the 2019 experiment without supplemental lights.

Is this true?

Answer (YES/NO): NO